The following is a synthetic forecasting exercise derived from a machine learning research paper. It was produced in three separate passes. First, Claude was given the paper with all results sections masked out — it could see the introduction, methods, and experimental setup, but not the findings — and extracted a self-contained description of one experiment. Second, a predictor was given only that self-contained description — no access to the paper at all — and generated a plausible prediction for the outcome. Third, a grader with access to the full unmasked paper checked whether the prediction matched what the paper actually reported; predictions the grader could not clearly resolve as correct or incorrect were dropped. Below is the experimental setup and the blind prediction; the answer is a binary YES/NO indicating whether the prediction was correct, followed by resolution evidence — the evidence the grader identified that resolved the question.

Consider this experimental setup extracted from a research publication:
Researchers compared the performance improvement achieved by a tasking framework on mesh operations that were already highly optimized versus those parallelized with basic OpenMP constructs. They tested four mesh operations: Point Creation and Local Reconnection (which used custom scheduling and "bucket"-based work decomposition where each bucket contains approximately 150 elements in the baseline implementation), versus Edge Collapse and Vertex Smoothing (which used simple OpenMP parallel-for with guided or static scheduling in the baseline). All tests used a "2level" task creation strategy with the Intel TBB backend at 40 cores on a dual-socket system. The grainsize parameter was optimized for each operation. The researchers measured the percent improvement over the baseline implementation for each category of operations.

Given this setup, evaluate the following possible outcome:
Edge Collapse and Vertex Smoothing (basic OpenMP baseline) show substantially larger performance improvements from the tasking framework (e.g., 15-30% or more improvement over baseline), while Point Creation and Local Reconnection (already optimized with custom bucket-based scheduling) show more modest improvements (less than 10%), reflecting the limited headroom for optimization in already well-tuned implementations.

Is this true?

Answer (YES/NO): NO